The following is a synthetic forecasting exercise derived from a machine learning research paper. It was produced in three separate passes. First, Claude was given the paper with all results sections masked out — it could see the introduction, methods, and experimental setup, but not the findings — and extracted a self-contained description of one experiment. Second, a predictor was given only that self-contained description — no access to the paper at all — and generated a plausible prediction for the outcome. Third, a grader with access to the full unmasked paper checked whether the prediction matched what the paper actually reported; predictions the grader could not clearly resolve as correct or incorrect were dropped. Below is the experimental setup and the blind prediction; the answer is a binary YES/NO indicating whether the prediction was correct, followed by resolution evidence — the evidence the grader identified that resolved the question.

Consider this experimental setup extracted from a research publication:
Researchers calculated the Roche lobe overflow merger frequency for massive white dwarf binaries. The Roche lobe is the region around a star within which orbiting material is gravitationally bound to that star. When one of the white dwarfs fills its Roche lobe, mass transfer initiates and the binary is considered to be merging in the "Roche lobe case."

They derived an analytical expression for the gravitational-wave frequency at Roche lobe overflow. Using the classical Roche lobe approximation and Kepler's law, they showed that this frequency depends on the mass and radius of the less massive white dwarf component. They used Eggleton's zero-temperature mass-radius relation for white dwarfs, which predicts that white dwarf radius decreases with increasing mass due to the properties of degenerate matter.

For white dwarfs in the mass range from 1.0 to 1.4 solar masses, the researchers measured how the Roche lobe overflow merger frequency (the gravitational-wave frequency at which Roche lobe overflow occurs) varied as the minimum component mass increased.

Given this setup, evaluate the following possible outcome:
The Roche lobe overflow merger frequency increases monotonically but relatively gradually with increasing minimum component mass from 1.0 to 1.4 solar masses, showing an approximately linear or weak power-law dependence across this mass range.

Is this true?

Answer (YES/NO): NO